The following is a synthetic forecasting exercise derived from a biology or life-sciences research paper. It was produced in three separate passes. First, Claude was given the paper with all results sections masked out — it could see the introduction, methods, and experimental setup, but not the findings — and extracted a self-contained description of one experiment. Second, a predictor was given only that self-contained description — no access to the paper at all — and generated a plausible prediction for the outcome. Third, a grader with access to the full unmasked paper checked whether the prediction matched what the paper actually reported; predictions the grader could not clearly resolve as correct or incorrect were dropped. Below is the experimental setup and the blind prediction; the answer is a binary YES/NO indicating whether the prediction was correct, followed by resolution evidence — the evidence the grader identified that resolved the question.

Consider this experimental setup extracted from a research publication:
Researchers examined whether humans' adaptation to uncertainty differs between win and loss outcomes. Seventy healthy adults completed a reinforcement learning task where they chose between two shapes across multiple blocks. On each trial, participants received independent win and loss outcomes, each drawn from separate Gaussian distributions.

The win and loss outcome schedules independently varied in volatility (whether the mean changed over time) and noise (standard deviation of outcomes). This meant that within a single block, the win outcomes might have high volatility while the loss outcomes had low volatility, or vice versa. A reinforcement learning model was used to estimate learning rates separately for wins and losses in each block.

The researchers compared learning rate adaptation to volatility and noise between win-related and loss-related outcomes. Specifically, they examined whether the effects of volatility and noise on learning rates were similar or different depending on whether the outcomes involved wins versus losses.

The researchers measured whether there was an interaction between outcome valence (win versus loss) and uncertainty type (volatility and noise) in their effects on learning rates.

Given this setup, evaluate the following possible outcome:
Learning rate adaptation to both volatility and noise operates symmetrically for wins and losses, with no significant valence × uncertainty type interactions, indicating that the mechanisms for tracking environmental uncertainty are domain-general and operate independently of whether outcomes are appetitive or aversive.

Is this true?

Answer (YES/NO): YES